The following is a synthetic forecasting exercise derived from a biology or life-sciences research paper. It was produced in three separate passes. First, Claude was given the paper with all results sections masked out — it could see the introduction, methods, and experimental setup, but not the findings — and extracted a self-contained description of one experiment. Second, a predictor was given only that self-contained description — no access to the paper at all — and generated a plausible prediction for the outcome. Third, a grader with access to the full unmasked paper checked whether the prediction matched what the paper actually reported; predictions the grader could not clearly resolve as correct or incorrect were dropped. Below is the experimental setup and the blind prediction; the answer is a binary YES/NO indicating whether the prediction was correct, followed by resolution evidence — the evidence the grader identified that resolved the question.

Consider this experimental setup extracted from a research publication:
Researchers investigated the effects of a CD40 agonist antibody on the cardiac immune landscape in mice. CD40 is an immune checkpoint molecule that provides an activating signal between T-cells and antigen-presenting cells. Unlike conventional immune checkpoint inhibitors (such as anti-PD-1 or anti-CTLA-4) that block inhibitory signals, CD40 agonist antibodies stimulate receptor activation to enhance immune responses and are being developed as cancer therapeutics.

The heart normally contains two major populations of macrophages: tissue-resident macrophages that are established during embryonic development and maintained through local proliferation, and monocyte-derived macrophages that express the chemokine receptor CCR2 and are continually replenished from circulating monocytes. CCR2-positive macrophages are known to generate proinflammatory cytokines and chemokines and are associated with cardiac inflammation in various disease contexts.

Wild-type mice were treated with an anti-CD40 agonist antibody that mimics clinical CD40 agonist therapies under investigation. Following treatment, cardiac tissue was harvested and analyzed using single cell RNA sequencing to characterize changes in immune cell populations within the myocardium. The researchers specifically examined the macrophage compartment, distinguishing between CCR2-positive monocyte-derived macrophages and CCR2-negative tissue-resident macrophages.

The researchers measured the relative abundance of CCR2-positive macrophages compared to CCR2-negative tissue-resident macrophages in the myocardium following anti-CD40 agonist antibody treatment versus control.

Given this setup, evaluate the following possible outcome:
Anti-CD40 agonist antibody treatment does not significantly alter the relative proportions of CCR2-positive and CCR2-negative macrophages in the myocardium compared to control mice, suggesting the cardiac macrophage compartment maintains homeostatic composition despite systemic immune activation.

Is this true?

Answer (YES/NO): NO